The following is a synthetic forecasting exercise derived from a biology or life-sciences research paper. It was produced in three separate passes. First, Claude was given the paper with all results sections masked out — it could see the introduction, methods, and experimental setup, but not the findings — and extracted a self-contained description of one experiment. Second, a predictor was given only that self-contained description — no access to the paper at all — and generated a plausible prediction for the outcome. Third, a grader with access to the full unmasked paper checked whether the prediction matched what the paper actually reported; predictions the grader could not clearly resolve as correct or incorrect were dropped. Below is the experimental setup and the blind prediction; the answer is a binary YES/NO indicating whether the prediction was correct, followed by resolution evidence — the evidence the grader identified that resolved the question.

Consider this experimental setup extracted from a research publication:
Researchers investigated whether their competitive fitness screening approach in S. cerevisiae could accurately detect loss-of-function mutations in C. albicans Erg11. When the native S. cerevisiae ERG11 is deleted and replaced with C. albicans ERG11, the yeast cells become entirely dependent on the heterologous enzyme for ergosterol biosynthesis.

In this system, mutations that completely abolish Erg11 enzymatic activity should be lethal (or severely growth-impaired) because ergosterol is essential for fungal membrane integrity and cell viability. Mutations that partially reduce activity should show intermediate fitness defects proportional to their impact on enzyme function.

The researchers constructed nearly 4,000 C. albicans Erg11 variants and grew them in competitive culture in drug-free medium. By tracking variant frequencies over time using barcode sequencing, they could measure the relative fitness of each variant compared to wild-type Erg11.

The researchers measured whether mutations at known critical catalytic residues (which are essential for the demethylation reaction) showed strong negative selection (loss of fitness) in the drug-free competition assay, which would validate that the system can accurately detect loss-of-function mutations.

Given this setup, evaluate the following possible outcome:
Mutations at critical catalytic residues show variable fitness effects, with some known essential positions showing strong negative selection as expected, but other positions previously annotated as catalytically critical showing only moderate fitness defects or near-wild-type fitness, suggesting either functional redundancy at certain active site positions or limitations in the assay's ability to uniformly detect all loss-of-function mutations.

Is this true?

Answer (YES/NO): NO